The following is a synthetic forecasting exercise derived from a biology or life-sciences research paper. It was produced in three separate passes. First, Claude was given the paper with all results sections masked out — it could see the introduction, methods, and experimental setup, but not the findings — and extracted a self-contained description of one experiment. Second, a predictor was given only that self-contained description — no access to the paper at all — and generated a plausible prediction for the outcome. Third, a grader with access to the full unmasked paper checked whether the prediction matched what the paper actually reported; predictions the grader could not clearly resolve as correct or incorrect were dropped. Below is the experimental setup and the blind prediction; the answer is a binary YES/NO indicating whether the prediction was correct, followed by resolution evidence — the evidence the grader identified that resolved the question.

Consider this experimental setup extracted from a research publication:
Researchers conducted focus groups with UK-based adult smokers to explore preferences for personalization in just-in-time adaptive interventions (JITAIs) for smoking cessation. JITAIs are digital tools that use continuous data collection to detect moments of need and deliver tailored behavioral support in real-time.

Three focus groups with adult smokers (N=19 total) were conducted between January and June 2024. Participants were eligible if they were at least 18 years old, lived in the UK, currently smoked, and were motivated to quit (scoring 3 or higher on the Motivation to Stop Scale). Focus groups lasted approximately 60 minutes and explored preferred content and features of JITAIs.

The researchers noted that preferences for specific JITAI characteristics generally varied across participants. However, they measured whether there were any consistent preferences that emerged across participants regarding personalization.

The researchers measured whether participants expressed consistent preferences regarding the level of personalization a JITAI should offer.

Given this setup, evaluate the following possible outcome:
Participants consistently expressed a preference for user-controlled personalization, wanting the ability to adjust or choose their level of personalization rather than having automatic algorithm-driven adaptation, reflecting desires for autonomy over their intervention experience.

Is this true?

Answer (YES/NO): NO